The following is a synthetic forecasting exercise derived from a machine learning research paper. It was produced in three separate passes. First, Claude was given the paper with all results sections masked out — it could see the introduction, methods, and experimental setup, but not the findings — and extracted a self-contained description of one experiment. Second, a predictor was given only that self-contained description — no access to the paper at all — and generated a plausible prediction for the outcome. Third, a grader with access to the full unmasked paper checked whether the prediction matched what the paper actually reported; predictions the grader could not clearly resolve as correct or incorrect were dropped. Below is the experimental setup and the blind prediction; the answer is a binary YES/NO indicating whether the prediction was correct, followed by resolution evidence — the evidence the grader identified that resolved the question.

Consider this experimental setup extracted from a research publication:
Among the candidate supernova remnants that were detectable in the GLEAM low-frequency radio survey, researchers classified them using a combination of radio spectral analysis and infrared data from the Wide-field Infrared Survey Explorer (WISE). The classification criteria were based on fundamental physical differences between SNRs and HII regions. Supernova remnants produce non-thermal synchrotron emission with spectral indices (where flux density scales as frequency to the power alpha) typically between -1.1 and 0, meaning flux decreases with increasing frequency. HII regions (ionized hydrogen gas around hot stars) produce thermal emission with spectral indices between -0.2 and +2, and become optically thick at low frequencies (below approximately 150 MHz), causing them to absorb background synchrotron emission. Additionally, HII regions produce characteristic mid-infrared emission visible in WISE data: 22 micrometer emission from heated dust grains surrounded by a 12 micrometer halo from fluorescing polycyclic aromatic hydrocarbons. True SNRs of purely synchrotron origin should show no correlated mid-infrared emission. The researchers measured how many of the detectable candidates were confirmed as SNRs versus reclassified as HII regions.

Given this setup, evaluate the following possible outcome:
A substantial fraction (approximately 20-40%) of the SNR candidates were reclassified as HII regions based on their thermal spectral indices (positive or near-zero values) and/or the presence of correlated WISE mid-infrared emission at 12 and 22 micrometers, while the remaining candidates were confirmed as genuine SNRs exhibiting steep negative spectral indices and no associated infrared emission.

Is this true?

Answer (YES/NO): NO